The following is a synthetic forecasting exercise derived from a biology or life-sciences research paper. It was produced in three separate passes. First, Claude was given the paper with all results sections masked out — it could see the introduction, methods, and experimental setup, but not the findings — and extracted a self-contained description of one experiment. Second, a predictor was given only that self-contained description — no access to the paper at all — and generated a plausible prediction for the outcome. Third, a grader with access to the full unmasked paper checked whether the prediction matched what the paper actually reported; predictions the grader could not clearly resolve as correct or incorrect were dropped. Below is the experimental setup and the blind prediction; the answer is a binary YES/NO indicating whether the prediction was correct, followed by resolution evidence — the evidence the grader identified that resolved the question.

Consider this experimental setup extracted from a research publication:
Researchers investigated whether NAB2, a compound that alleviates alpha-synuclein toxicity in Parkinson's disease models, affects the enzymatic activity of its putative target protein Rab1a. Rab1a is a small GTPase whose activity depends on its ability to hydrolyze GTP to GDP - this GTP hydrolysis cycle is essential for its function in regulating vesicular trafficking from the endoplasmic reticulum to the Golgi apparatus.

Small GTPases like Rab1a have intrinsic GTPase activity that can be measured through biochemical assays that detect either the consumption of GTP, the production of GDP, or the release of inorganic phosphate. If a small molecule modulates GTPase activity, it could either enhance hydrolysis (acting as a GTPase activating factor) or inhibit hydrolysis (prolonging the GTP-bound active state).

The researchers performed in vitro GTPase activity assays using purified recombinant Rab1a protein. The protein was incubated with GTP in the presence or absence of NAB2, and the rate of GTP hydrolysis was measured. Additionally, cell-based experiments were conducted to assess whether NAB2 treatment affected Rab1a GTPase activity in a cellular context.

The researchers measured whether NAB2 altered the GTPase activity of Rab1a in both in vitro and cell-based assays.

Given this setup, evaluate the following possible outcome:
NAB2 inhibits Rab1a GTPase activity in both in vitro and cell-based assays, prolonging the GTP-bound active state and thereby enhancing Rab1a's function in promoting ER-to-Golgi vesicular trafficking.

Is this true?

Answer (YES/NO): NO